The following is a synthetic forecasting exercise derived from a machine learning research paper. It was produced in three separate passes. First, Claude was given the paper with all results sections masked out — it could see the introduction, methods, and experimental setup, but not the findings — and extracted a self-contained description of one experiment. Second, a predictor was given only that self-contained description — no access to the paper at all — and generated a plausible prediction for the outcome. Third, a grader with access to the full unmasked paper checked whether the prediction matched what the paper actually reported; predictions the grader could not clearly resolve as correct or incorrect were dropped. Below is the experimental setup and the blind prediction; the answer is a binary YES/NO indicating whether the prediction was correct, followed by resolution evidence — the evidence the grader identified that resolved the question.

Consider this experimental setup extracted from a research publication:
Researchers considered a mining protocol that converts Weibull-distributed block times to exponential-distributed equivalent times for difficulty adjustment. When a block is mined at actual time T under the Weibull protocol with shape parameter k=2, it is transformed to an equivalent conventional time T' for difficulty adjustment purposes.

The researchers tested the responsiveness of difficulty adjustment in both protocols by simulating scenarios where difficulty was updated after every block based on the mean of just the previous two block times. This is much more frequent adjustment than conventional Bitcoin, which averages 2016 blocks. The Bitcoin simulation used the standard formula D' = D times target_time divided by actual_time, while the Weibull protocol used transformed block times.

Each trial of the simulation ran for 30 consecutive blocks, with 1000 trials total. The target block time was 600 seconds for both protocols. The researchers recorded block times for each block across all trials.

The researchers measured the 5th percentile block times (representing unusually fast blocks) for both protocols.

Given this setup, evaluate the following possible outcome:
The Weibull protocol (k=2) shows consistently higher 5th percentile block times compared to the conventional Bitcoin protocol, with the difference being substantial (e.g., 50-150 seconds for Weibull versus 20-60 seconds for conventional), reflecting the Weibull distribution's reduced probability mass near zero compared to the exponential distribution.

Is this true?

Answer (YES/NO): NO